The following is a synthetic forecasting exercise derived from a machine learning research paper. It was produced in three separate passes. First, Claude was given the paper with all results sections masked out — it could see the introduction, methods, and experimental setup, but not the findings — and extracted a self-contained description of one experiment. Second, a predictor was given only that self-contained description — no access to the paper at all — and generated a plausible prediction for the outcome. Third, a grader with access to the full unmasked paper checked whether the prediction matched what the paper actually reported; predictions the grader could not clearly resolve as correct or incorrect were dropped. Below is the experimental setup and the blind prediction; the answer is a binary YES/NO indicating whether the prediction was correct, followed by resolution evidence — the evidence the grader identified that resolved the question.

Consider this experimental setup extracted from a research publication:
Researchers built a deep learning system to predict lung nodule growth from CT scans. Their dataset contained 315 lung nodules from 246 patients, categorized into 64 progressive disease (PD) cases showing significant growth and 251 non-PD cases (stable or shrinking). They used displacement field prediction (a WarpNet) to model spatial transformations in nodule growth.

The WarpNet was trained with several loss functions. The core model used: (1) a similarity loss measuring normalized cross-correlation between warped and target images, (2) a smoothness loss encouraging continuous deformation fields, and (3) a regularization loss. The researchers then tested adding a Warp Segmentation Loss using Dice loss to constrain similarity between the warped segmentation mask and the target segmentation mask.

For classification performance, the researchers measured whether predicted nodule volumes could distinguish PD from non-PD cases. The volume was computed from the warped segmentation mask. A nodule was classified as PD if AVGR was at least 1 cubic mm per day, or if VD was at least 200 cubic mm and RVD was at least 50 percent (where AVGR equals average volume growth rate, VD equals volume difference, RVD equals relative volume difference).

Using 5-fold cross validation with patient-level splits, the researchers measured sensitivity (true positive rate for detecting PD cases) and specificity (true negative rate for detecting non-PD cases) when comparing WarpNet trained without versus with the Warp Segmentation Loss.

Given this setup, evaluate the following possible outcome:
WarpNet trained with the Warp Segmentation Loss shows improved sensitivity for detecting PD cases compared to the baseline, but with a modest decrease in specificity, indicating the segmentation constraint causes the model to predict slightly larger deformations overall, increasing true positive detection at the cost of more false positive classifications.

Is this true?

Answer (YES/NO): YES